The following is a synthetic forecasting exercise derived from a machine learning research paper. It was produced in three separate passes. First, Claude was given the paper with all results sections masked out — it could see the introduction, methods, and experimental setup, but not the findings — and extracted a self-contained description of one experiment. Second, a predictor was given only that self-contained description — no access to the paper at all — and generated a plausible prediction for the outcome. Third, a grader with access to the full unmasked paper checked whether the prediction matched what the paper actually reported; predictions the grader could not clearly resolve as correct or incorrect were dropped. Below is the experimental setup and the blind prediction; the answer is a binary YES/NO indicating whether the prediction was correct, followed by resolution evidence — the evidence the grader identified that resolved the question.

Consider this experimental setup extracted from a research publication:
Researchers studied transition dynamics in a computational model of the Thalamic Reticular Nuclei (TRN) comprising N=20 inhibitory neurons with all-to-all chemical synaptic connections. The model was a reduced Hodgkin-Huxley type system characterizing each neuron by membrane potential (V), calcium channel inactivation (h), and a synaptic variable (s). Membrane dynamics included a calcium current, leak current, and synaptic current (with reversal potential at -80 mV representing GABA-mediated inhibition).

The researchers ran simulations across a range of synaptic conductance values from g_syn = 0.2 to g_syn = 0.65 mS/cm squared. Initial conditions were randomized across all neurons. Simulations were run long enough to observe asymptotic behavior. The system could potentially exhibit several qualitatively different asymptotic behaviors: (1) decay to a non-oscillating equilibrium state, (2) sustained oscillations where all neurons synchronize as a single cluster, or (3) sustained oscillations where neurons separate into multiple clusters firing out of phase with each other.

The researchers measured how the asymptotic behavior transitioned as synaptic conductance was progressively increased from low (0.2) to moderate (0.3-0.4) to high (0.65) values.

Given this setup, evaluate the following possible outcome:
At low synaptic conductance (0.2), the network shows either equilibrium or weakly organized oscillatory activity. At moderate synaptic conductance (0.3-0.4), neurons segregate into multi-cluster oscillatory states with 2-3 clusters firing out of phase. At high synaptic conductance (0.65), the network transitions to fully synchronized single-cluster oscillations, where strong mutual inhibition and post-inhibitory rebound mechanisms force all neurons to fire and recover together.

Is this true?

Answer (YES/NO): YES